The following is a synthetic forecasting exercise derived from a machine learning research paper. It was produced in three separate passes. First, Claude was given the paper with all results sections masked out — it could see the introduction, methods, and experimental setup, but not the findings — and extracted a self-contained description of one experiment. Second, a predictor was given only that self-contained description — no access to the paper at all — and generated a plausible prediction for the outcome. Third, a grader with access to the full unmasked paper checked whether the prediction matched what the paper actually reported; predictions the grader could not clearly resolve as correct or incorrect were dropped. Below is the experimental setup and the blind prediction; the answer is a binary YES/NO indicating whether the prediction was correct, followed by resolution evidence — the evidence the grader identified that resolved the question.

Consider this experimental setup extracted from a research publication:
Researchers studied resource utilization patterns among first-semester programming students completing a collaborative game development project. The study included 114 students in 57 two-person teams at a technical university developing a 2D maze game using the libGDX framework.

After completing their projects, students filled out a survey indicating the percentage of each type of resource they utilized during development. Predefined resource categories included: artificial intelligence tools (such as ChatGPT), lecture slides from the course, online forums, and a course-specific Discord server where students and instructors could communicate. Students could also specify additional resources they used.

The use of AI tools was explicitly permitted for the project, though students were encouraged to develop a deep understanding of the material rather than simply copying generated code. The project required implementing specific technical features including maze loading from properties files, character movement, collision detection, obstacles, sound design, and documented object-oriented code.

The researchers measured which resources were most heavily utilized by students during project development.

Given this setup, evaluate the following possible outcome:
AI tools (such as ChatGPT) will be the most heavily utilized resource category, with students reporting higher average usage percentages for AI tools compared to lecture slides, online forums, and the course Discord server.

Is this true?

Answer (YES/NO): YES